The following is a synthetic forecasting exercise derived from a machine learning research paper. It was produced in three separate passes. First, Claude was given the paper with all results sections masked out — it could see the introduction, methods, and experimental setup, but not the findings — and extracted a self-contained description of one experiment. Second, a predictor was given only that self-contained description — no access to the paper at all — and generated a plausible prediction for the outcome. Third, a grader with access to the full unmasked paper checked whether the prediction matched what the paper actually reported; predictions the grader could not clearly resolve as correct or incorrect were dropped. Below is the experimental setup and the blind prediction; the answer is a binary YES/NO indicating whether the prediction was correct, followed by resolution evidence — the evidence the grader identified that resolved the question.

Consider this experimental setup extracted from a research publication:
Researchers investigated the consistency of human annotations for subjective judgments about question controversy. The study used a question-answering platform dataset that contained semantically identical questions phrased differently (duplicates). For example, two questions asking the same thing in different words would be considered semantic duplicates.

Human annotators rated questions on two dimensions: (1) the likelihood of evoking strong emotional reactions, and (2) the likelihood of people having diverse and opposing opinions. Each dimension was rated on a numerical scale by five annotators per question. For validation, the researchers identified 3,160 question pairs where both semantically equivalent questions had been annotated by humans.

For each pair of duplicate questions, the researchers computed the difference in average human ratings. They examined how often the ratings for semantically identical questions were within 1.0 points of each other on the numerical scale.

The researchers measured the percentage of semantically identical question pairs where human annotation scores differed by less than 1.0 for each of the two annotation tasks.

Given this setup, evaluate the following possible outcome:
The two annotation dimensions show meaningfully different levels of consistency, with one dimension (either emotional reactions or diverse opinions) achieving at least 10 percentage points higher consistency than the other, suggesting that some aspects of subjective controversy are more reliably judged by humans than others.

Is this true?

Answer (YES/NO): NO